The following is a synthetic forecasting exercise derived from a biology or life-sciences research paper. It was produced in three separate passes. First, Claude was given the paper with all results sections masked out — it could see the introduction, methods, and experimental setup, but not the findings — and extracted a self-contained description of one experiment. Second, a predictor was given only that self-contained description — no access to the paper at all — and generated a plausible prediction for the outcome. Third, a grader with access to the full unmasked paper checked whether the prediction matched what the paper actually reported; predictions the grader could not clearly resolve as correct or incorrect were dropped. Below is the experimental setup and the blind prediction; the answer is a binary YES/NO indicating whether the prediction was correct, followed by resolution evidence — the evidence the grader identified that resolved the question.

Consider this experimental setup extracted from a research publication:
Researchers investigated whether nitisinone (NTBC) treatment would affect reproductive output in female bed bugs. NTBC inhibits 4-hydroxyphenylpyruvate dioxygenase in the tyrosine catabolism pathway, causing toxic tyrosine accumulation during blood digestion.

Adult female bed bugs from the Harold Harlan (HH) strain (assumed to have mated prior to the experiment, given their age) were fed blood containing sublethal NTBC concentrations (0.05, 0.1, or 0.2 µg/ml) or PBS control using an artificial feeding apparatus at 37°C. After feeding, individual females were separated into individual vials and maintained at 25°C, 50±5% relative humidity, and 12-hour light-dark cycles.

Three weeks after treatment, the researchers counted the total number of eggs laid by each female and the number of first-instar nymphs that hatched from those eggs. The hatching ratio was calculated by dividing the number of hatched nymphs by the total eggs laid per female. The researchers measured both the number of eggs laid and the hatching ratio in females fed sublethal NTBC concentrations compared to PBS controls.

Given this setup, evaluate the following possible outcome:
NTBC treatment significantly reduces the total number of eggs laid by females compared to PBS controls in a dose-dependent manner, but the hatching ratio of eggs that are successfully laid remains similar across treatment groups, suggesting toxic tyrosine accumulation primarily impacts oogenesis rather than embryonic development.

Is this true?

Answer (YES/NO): NO